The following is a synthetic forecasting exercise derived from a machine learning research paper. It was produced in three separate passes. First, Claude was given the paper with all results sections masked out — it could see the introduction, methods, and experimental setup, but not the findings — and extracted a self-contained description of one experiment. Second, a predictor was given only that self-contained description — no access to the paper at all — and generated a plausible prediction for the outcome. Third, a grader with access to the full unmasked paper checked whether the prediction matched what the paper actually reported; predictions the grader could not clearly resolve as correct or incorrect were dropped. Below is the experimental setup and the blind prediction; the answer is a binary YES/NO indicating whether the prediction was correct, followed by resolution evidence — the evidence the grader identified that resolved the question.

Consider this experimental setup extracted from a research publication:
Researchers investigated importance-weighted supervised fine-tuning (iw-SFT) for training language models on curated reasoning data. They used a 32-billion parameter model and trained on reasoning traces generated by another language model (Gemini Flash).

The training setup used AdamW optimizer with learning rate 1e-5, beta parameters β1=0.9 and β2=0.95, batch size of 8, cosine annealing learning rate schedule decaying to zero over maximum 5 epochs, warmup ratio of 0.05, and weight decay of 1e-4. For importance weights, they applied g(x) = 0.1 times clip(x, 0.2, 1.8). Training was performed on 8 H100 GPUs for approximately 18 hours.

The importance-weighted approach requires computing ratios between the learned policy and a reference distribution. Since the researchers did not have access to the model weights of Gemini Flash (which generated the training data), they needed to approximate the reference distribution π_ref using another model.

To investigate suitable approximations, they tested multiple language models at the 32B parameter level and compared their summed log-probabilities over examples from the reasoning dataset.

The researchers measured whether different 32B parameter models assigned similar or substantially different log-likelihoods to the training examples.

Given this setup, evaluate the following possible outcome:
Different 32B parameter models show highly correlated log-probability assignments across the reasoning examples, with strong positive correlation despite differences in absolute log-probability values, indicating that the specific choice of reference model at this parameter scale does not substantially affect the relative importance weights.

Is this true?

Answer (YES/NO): NO